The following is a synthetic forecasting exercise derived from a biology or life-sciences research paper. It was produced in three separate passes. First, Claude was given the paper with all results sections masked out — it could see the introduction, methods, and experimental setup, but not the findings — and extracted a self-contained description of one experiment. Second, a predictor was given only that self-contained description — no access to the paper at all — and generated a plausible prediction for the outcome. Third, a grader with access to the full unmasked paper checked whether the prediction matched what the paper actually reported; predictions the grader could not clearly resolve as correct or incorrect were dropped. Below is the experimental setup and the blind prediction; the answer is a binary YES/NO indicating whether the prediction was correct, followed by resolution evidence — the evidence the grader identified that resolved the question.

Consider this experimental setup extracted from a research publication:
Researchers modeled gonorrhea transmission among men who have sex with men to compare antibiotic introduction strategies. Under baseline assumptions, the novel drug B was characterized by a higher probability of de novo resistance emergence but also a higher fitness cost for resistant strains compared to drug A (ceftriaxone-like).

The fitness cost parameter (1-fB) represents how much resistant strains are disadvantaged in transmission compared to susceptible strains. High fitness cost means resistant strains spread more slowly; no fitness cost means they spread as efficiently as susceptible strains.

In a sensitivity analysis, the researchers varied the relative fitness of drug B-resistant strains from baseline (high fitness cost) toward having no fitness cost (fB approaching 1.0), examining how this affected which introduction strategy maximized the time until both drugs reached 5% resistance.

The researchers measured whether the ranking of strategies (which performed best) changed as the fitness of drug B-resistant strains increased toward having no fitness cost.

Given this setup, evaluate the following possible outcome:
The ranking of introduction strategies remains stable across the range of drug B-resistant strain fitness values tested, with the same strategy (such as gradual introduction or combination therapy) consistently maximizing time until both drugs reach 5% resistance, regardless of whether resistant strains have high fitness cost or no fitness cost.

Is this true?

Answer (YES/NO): NO